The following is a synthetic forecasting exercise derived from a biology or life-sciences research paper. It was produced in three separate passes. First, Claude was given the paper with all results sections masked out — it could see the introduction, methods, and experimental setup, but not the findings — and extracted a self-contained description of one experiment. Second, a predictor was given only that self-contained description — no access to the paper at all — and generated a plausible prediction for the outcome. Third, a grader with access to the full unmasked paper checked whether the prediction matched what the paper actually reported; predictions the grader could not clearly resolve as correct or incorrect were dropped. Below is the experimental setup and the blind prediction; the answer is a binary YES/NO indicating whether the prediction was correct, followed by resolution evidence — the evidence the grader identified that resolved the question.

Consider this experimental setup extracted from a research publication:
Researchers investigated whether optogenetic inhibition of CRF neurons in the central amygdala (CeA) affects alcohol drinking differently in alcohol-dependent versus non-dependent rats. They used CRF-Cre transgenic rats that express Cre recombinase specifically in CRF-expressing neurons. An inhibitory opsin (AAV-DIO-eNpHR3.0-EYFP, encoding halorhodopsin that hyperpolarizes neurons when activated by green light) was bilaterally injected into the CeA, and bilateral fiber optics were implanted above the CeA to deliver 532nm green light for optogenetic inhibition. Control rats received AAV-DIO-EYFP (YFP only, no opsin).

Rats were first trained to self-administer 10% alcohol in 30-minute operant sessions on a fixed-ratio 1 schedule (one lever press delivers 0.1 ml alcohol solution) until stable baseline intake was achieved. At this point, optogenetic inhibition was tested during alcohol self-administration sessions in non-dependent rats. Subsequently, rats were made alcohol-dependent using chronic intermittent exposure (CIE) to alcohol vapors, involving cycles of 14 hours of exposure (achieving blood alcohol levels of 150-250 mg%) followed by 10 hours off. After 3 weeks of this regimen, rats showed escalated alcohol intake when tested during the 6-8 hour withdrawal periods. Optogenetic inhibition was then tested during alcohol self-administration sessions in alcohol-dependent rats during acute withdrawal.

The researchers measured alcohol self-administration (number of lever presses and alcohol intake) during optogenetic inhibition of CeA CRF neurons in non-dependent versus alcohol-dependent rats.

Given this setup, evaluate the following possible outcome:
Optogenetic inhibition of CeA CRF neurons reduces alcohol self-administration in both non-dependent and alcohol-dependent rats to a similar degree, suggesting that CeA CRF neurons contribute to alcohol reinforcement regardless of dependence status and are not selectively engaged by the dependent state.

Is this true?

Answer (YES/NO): NO